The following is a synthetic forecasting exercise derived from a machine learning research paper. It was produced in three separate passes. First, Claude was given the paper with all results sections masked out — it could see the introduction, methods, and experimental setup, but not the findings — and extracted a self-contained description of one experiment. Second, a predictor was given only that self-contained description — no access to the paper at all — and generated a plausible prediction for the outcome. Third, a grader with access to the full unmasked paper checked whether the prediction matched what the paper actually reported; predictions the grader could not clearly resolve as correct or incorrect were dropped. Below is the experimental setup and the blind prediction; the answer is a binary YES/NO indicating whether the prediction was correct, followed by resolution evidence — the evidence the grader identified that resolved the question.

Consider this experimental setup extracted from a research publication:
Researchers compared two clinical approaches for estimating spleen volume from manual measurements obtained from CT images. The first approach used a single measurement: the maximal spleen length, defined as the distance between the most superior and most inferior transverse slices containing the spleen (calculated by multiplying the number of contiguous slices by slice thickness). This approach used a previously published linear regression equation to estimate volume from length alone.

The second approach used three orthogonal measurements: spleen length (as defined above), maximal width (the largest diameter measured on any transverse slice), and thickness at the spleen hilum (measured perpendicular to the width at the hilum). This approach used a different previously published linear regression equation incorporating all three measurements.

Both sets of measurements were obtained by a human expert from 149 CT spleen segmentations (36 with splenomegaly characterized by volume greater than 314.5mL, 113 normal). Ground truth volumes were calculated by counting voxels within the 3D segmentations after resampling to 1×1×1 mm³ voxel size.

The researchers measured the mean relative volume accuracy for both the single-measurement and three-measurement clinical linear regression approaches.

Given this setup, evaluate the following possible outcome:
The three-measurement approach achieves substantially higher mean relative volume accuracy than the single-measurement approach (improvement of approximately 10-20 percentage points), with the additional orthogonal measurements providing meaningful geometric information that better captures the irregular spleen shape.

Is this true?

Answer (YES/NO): YES